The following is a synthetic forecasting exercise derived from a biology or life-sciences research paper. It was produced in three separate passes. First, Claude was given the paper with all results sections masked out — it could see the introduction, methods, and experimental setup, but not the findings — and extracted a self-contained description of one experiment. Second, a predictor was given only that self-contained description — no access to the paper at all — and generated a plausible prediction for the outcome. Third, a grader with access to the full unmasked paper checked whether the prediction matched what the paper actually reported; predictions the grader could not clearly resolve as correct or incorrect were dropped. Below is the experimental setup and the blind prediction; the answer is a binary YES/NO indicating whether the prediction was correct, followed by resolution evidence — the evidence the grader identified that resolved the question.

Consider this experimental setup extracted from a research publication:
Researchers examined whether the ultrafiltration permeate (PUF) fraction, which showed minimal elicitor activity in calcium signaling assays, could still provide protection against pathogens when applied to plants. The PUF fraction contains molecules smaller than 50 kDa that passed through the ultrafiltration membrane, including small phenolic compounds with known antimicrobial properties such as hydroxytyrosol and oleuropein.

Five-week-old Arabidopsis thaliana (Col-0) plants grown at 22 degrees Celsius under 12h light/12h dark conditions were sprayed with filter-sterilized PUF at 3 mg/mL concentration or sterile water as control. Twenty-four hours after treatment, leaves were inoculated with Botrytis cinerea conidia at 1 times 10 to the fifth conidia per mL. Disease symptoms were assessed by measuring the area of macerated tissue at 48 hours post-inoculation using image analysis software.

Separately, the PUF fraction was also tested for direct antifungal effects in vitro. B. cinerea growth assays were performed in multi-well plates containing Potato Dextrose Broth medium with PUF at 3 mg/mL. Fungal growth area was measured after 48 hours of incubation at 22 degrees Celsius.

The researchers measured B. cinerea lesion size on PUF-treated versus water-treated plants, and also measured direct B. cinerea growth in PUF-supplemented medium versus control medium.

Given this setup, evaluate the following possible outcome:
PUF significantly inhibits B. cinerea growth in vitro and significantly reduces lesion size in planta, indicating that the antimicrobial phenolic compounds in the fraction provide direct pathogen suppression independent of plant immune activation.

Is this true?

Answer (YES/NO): NO